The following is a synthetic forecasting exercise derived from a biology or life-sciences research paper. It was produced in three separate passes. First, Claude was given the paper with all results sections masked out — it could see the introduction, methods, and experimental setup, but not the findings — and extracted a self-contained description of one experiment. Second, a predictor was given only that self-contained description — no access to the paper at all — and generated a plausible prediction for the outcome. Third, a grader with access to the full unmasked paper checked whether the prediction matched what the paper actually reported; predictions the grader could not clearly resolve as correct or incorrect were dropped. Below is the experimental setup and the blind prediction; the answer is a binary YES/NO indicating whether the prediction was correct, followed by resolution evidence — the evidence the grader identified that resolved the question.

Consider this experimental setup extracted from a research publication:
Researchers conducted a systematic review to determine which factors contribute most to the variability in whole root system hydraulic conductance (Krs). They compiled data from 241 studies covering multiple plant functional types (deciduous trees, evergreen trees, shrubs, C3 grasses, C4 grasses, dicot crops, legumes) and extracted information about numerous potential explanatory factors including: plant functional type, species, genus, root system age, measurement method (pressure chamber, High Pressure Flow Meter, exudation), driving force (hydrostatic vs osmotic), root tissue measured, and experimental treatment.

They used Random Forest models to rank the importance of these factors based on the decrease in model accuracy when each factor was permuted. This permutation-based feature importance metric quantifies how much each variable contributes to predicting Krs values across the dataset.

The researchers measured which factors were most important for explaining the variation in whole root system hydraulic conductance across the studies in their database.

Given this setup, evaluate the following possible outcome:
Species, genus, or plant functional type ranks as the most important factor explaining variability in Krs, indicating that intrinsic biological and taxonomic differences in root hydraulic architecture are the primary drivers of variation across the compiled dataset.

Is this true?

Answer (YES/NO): NO